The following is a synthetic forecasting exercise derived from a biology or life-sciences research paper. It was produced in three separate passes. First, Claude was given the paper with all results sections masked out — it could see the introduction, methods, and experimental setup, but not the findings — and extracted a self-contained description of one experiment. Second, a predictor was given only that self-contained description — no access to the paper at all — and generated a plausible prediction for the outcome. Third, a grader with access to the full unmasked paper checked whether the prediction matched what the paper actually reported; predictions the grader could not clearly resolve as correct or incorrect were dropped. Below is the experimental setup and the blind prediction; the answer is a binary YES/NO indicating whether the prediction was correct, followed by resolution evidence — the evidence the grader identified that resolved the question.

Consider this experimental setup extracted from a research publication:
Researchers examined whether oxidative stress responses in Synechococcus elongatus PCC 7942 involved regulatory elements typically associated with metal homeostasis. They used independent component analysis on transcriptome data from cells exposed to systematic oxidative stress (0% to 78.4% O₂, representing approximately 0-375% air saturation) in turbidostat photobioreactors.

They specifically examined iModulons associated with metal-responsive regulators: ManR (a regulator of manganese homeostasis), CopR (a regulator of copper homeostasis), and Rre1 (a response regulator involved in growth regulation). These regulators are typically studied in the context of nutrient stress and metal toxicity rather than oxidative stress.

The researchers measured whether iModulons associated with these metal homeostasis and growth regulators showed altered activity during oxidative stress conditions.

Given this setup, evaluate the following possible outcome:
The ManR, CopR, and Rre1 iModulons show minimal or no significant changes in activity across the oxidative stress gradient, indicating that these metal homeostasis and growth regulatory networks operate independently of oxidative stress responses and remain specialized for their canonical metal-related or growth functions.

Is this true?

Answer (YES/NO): NO